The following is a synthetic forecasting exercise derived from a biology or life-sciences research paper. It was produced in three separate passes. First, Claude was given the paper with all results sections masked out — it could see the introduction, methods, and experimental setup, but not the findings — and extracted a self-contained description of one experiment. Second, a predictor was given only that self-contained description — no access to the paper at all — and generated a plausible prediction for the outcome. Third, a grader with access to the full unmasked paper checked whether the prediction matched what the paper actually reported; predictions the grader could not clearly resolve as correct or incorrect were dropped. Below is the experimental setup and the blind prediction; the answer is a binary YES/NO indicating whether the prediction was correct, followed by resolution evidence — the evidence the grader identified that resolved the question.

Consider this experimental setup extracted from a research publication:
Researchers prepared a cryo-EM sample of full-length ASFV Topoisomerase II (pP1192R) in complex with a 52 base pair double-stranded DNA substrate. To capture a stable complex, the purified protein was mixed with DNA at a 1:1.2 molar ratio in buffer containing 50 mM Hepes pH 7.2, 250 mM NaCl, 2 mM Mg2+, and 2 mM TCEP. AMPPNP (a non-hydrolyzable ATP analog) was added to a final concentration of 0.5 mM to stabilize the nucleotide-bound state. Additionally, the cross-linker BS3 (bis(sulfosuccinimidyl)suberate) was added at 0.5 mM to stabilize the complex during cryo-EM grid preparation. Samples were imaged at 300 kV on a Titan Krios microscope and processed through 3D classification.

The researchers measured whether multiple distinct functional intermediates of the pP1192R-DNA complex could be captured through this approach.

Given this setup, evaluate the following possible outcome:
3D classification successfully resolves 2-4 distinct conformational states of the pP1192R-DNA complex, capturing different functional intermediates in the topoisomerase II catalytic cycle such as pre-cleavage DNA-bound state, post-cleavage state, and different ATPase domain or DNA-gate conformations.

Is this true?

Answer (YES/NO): YES